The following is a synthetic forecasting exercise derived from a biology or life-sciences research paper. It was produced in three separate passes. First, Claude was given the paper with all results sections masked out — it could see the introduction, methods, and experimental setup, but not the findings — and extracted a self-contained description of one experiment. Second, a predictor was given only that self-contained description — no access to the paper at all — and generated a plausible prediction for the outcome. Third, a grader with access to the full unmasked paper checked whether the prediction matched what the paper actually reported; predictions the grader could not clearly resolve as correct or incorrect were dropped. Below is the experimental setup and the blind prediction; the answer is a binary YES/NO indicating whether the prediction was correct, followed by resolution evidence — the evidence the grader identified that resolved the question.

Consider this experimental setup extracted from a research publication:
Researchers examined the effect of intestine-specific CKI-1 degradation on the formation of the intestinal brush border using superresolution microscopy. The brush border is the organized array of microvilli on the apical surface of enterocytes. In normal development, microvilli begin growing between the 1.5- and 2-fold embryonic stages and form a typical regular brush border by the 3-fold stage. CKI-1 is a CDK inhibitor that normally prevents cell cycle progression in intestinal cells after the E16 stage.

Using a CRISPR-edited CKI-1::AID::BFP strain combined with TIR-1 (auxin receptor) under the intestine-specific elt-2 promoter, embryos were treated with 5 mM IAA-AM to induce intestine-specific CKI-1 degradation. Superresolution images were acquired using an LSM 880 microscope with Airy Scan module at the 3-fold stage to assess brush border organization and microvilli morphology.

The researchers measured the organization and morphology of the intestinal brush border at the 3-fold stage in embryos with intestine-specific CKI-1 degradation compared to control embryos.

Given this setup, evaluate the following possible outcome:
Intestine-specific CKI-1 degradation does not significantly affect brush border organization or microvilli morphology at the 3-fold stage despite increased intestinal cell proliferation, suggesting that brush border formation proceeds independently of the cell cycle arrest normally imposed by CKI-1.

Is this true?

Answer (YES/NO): NO